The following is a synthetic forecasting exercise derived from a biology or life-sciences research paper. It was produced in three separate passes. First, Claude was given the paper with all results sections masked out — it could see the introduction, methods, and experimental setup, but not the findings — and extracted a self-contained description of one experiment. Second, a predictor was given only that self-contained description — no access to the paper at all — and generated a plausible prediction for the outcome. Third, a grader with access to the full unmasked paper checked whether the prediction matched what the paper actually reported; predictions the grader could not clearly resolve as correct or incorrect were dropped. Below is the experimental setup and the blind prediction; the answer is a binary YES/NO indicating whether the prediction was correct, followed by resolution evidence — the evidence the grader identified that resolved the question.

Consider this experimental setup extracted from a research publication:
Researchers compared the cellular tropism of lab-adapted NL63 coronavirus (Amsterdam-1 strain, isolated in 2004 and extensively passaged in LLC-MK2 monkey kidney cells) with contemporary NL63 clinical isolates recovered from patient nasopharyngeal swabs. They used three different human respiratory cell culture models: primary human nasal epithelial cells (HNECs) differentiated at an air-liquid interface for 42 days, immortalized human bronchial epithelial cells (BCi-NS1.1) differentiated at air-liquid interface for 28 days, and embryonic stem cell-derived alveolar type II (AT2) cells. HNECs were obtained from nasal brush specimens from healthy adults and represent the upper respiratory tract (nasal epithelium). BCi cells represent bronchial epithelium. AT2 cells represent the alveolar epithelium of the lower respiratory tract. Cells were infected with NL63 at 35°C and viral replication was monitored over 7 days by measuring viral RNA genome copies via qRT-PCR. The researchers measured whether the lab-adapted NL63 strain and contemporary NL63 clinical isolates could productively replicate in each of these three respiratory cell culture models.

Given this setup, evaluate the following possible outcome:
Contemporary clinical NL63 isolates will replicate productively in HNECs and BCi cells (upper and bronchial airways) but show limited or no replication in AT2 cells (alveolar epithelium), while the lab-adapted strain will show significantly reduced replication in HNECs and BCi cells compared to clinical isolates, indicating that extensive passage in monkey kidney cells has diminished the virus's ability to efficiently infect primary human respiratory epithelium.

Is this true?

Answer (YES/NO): NO